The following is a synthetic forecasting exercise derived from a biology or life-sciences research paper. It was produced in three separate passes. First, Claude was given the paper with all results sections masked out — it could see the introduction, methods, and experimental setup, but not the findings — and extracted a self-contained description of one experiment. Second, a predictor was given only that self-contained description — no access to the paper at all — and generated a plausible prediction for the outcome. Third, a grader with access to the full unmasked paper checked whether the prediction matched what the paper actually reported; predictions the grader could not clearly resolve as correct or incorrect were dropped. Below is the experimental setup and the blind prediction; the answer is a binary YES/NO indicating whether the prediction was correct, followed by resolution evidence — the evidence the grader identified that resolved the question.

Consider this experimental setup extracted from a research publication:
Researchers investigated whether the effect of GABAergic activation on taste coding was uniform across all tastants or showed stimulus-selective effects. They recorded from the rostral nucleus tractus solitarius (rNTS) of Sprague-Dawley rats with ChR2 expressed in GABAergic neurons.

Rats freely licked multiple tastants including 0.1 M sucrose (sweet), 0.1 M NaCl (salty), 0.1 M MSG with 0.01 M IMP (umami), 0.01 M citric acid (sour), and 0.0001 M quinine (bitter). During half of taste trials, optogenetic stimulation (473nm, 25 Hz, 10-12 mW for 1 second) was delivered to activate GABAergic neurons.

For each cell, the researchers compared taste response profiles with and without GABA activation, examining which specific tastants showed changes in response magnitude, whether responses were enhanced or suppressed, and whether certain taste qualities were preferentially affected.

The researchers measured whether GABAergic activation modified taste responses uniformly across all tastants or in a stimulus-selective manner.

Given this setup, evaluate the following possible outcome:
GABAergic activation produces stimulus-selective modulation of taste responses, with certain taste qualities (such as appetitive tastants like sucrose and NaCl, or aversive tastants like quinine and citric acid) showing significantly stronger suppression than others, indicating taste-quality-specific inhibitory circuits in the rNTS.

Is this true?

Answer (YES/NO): NO